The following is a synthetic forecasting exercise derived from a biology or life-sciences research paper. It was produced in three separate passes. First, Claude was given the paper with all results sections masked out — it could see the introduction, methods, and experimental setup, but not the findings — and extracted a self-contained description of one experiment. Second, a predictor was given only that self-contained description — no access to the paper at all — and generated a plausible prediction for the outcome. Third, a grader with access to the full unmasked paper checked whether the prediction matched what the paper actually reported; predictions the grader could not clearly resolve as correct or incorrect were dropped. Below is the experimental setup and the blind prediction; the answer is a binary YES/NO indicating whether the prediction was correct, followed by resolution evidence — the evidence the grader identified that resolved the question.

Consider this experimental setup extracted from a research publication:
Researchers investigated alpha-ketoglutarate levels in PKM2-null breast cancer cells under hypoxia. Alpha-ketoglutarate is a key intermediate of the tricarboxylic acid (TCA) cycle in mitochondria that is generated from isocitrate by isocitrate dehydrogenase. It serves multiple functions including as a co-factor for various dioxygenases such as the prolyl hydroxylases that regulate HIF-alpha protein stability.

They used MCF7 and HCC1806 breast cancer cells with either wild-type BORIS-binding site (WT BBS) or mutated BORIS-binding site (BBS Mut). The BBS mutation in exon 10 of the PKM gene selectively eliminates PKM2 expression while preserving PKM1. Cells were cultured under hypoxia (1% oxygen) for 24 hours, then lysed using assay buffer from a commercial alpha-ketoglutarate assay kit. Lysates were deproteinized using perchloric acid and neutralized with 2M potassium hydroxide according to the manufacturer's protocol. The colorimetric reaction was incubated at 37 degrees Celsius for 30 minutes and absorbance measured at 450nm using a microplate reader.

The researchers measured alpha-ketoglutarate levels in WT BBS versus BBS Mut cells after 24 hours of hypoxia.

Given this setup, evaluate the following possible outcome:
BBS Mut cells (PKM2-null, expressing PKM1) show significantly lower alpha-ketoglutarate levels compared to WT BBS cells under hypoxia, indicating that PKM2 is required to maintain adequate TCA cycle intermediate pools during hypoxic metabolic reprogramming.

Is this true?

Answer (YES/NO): NO